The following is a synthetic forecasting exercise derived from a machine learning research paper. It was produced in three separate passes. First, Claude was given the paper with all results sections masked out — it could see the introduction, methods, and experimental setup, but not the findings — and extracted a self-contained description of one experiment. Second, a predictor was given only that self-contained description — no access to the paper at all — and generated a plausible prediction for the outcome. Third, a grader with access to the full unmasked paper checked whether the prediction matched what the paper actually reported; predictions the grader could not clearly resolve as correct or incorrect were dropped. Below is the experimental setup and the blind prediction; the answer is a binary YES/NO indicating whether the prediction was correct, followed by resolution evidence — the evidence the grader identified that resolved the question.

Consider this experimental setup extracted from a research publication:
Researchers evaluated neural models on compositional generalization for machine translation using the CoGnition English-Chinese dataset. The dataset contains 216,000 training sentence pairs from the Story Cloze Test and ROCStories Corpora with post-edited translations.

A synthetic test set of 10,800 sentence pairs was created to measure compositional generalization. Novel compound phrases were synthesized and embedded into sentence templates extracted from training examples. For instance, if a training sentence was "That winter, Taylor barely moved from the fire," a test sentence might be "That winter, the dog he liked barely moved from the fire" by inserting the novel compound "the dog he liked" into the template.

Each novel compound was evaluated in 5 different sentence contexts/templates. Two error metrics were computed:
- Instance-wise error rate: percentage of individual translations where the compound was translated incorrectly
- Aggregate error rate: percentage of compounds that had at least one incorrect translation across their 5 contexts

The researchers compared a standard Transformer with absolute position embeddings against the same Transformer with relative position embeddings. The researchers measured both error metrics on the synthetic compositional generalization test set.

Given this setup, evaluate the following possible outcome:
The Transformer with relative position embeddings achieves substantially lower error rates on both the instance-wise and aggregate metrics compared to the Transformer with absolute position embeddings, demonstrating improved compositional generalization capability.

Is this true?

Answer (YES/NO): NO